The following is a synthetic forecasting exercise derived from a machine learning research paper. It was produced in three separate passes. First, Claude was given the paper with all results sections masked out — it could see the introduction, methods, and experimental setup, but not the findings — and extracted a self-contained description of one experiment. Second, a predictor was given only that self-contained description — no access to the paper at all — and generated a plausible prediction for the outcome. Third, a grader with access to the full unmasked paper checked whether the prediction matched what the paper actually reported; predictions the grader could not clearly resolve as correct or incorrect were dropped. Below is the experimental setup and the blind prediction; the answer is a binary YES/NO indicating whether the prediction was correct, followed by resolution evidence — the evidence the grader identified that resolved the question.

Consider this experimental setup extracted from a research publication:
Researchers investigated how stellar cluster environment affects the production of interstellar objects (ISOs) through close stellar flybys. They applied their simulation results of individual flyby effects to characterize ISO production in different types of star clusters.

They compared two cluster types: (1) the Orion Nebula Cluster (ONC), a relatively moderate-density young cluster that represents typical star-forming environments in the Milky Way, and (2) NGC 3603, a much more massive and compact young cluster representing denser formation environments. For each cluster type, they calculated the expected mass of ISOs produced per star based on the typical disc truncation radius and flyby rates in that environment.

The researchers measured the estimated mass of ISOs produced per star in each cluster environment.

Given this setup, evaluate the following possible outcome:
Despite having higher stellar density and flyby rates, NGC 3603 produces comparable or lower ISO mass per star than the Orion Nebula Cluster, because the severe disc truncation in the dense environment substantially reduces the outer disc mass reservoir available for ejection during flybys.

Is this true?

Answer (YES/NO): NO